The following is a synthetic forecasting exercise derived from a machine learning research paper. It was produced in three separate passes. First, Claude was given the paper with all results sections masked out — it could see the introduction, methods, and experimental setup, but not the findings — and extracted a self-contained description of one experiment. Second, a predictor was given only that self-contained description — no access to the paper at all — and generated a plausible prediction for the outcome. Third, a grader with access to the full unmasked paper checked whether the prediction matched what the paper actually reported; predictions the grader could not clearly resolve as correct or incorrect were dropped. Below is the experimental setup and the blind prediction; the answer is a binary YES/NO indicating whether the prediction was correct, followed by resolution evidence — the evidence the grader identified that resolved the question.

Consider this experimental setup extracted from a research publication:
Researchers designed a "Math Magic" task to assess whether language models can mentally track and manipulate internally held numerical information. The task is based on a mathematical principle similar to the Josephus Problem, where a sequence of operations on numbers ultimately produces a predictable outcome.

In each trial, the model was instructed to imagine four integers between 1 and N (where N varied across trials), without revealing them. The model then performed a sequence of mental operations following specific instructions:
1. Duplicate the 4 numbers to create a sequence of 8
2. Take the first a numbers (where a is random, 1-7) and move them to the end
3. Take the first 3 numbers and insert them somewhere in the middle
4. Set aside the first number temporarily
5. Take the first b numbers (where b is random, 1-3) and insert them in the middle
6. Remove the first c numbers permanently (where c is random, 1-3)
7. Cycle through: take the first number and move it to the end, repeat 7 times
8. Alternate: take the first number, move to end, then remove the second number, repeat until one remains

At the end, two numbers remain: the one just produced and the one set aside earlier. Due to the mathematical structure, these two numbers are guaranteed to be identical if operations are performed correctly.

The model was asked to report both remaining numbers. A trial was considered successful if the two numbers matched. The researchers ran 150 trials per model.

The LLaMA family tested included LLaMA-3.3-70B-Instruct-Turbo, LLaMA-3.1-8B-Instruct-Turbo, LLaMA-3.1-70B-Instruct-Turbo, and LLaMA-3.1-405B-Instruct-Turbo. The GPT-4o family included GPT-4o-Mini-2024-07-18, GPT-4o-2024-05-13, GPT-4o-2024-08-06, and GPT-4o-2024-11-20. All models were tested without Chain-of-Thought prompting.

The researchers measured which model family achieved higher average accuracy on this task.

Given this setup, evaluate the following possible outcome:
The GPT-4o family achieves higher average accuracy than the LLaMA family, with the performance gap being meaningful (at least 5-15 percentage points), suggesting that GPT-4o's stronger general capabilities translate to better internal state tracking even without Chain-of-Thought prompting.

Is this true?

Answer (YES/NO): NO